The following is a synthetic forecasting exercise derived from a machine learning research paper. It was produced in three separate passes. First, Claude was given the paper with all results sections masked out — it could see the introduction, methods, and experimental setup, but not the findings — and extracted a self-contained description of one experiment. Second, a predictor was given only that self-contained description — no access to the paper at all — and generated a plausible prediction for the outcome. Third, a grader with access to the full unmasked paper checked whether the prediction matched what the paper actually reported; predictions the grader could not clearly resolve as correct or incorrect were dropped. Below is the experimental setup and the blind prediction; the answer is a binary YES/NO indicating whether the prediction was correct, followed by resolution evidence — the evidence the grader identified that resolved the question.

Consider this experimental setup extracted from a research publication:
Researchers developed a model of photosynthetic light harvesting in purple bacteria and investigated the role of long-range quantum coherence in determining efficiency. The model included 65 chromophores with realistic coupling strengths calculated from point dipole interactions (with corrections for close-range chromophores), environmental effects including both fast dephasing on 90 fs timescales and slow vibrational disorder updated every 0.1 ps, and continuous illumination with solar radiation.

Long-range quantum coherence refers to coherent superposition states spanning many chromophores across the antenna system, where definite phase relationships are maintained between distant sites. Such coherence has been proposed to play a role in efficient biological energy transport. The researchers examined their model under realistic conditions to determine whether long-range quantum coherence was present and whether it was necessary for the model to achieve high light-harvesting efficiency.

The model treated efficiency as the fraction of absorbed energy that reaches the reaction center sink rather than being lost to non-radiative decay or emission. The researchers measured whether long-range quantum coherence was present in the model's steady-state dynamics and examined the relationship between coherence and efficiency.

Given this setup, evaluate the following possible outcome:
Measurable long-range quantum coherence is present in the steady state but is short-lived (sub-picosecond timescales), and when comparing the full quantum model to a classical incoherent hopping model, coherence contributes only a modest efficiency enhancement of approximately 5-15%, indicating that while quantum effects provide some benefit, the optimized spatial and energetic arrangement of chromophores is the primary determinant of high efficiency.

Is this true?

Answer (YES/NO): NO